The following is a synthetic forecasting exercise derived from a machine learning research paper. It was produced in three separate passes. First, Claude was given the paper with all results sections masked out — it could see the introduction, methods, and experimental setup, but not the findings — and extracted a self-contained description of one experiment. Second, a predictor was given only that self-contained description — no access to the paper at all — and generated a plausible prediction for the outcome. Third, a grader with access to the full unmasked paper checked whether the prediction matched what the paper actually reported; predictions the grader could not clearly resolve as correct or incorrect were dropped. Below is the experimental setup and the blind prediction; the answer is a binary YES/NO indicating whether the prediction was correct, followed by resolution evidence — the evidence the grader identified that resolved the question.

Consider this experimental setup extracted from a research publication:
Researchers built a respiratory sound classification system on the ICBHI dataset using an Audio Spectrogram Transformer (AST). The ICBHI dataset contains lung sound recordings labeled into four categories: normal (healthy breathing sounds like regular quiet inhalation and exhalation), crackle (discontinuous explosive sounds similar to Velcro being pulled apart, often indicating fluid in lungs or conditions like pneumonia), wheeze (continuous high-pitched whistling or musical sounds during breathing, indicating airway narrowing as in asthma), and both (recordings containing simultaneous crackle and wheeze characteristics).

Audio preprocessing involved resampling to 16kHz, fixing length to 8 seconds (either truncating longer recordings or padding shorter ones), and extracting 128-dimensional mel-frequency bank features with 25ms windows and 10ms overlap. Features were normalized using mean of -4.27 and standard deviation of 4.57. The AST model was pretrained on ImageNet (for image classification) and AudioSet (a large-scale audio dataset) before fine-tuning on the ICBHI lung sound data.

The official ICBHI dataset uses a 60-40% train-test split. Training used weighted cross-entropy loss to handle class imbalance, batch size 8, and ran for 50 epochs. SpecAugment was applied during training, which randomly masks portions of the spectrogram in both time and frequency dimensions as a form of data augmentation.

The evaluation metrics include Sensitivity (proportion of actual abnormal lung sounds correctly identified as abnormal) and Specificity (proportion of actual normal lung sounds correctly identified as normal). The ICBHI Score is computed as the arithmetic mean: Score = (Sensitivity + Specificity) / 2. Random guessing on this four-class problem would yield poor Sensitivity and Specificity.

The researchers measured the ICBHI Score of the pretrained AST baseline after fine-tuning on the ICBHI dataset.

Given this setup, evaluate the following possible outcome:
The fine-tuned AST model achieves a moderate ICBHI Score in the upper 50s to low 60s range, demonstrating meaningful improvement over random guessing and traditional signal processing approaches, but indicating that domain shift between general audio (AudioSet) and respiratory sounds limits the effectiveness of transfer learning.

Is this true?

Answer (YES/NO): YES